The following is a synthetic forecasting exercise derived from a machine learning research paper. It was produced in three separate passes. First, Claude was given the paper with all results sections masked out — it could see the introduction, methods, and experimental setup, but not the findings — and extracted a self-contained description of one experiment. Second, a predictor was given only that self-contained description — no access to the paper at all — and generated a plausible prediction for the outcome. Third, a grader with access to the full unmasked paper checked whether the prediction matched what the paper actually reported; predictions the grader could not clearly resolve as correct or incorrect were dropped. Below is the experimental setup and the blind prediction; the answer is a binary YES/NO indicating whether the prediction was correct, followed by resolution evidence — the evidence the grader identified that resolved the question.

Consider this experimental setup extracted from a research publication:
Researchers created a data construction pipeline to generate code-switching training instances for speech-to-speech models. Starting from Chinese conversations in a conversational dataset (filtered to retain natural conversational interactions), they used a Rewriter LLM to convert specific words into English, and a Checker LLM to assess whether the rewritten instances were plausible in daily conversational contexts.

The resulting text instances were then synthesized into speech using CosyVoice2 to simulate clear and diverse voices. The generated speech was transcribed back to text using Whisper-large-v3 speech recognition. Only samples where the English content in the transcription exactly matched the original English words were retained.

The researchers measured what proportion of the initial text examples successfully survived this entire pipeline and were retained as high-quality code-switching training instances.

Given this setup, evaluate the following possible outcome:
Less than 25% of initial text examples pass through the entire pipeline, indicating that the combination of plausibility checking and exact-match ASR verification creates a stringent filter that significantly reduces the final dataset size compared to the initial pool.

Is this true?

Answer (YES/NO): YES